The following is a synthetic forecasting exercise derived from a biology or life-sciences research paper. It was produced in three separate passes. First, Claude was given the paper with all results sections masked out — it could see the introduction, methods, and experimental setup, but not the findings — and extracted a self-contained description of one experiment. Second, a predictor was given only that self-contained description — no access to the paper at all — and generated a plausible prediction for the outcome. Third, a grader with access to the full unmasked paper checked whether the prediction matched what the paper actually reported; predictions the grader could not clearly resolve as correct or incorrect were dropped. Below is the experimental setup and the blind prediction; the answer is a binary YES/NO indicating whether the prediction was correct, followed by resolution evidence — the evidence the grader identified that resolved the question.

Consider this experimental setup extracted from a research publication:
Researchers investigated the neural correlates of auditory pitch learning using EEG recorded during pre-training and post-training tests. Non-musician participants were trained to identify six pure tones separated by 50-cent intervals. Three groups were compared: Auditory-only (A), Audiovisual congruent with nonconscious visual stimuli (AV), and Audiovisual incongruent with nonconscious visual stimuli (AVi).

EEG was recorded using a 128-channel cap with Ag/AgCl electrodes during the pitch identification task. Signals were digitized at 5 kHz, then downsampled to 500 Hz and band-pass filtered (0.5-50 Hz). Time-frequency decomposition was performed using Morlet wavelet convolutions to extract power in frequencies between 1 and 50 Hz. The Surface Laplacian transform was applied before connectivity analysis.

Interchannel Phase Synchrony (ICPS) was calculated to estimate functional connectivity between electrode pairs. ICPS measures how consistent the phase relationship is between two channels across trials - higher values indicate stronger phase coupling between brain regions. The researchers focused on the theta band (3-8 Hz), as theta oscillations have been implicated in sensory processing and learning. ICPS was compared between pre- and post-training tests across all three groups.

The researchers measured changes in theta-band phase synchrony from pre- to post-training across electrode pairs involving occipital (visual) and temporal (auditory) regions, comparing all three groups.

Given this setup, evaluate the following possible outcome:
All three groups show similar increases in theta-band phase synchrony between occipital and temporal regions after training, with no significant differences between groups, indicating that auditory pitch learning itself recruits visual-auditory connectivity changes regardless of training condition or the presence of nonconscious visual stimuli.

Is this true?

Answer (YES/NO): NO